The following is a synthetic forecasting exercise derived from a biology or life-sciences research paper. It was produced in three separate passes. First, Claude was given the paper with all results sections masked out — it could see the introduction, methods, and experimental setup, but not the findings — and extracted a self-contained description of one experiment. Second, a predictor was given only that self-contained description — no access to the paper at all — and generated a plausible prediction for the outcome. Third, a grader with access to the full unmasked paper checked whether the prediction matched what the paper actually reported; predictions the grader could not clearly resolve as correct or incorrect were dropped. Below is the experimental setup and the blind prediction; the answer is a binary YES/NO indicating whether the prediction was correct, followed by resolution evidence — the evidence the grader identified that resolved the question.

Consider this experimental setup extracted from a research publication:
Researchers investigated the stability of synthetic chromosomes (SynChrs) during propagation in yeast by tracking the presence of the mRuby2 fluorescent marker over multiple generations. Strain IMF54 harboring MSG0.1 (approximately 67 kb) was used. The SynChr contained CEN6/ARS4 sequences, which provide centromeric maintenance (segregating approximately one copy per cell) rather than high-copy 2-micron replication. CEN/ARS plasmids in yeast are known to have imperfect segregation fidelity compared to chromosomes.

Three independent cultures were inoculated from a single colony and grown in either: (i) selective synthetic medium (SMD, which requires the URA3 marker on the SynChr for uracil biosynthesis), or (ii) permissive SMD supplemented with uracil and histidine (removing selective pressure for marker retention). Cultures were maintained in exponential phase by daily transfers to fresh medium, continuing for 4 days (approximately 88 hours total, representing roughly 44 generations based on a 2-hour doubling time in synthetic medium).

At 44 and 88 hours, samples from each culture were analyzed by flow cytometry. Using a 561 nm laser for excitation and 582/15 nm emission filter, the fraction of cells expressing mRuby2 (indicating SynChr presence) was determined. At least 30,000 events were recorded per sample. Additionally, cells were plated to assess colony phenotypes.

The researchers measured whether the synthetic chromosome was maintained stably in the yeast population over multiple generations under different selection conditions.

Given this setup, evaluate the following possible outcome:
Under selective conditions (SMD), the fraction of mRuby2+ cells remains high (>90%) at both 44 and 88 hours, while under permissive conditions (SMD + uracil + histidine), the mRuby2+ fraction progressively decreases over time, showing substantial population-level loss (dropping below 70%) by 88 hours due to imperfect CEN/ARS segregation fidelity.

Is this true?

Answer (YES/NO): NO